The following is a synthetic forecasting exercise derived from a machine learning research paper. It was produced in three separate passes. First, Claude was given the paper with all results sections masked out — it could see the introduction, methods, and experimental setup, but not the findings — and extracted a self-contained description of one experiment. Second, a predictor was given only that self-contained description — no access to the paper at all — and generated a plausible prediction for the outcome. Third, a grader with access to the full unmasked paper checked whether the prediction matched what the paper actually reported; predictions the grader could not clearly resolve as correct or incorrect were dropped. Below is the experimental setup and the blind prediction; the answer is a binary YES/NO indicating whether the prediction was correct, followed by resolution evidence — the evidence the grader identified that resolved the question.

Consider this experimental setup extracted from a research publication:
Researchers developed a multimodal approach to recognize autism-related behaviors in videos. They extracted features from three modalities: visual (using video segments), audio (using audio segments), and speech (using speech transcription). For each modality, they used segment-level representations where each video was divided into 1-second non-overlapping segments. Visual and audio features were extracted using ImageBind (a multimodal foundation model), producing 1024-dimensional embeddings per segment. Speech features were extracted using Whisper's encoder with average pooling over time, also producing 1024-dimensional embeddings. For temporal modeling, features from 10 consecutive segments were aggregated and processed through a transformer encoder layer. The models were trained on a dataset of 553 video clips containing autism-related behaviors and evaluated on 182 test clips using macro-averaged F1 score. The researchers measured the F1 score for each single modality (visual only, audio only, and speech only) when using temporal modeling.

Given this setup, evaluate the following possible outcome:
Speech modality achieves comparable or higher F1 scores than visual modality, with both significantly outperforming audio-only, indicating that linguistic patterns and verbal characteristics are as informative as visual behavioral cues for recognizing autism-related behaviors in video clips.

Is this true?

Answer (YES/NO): NO